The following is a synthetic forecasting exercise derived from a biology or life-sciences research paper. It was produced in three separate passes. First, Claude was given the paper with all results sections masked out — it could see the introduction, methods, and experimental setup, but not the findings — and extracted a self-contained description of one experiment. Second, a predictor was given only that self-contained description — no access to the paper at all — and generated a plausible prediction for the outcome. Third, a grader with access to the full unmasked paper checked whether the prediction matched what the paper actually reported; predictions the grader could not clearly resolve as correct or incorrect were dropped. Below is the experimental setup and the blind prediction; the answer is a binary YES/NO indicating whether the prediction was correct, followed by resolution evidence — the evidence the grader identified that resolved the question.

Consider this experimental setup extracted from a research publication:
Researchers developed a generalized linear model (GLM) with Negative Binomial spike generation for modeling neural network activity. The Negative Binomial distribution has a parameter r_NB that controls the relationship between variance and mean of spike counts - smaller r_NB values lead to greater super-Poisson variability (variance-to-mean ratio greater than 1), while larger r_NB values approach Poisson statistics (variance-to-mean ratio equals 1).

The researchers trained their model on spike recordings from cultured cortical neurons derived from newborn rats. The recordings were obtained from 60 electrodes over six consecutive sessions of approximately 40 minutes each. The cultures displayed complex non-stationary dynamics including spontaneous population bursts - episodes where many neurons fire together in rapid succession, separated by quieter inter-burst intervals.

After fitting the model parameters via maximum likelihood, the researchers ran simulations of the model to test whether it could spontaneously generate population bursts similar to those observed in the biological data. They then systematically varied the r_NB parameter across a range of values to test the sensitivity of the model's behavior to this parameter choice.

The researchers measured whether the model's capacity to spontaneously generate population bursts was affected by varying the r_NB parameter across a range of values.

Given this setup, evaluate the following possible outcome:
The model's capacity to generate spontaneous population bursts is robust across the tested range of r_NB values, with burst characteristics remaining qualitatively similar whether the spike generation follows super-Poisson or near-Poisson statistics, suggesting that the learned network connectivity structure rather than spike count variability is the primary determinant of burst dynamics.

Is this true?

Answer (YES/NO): NO